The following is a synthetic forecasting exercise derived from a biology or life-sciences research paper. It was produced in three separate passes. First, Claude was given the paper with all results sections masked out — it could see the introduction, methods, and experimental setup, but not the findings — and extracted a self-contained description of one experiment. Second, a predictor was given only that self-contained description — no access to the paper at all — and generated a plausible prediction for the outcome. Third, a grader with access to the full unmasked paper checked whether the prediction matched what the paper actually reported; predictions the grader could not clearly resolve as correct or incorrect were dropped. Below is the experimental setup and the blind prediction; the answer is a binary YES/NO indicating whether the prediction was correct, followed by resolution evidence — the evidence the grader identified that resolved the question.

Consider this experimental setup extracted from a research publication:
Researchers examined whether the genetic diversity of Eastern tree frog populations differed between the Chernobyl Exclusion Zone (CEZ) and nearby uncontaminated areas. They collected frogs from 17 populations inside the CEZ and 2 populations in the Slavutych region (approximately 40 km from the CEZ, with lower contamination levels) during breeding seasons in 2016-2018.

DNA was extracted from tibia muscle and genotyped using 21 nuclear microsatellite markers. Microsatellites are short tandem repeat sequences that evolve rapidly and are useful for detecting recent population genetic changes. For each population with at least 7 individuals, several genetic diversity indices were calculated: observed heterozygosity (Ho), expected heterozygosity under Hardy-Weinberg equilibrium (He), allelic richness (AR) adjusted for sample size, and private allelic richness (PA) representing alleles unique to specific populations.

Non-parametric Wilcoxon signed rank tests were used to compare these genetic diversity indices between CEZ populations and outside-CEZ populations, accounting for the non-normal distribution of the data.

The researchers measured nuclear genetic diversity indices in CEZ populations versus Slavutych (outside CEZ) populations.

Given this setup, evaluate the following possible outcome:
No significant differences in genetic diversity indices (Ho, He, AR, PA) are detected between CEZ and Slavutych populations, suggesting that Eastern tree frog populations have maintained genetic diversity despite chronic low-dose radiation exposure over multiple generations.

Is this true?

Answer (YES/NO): YES